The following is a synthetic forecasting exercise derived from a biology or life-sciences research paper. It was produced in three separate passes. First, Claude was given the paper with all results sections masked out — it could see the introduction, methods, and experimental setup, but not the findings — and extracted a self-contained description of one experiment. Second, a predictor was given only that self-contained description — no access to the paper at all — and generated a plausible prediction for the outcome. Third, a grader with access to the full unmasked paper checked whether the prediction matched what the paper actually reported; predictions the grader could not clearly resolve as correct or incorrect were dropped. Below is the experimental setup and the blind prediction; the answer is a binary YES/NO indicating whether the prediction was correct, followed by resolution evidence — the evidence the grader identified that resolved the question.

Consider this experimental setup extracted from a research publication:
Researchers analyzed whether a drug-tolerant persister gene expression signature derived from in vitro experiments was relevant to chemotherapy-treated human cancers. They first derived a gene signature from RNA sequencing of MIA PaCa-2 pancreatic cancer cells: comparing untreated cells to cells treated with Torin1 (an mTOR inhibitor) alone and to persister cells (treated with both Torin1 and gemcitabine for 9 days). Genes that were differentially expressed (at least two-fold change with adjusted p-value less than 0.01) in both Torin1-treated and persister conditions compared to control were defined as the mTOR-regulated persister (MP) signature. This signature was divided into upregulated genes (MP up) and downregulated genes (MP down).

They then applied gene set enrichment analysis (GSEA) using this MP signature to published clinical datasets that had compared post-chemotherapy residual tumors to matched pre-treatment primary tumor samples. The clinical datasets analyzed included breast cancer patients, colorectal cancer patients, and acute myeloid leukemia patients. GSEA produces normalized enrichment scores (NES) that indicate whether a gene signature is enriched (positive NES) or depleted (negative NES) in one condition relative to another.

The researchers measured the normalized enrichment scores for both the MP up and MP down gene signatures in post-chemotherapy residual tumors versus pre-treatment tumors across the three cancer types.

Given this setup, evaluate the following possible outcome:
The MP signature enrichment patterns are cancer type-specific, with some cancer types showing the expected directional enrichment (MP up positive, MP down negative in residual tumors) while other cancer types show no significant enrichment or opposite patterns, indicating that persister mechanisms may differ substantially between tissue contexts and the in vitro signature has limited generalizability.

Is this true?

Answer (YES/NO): NO